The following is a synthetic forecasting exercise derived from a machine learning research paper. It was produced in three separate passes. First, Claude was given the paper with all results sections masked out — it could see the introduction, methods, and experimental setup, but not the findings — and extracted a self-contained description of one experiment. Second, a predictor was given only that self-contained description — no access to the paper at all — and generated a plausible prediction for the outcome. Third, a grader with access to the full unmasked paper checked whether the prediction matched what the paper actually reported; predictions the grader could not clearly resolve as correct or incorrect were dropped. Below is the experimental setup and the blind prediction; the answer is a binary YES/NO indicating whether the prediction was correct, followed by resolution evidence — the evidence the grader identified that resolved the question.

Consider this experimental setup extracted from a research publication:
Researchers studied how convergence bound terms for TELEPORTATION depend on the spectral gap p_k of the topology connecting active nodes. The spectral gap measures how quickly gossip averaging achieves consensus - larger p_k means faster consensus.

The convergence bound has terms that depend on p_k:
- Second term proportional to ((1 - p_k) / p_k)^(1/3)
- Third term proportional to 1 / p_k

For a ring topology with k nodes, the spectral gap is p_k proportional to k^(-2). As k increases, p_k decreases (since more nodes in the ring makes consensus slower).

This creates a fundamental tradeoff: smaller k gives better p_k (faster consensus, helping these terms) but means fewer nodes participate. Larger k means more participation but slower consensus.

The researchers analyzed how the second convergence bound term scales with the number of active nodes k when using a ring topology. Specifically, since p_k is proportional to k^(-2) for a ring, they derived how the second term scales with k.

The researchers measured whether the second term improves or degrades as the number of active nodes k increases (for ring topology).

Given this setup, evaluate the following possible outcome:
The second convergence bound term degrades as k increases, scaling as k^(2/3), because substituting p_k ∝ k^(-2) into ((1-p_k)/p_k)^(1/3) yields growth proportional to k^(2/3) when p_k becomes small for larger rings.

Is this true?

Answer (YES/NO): YES